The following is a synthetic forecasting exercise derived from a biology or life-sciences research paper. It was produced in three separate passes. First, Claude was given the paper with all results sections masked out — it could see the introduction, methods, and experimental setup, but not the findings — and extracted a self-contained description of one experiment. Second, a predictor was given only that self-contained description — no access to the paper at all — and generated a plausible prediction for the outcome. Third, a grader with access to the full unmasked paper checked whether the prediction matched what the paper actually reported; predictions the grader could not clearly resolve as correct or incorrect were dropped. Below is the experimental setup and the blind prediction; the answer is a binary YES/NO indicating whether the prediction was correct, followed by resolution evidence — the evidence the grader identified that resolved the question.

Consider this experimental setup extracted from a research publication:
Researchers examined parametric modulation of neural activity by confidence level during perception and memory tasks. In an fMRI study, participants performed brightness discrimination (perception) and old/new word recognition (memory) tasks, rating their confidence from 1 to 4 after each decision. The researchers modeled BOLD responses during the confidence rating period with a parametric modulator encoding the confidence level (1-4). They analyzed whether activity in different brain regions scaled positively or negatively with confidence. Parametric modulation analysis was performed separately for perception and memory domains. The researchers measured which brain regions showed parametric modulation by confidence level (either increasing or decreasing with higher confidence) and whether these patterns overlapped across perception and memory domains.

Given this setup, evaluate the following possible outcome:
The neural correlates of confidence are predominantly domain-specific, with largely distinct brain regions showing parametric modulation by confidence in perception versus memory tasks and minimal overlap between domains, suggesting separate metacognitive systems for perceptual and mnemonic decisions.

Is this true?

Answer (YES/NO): NO